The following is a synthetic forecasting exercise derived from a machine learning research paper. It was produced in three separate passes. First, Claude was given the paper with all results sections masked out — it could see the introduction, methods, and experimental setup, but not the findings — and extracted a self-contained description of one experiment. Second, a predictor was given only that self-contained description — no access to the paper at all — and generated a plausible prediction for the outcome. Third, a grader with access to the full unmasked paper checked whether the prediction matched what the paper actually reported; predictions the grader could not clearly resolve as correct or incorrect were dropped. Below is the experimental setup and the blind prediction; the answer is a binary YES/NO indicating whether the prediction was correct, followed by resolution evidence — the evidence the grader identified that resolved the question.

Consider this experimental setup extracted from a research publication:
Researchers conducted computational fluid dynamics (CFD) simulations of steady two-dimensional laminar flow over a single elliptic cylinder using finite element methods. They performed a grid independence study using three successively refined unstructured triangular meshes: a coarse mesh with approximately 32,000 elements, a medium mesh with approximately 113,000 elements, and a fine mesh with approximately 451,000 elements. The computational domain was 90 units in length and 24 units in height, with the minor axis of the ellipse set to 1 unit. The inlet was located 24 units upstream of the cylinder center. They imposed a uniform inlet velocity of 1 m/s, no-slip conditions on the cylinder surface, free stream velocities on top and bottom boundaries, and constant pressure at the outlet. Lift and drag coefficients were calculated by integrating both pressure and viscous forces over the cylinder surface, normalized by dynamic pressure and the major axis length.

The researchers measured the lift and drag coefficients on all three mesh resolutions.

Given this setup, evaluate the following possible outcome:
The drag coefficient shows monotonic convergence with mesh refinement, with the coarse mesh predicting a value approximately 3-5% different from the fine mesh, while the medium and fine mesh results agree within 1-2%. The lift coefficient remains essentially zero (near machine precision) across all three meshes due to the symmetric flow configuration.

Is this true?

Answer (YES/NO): NO